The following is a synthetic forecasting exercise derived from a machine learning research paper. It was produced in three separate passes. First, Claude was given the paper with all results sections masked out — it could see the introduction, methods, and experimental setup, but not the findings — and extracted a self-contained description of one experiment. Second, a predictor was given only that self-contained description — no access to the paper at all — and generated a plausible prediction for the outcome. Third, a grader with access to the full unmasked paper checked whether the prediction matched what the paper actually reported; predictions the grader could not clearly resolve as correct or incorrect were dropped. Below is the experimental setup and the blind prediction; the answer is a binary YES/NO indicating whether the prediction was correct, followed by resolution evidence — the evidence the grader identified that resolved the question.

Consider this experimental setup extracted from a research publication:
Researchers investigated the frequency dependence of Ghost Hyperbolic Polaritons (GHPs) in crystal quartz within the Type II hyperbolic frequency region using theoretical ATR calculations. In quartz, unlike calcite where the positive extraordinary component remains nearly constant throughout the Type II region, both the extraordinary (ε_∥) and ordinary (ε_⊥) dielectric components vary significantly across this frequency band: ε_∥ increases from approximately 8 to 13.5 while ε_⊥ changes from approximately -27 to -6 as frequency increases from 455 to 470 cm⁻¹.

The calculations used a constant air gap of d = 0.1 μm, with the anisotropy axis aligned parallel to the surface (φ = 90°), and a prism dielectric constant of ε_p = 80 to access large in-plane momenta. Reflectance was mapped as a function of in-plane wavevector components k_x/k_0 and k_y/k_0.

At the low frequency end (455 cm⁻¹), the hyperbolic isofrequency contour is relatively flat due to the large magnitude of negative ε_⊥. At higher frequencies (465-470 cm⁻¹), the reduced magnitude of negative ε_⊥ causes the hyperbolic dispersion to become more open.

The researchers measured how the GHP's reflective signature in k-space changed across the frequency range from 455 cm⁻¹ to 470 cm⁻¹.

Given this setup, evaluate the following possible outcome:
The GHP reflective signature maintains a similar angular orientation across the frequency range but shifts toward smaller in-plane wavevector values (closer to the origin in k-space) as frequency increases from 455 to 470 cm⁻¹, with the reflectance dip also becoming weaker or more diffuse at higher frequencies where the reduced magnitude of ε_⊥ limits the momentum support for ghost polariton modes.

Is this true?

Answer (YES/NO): NO